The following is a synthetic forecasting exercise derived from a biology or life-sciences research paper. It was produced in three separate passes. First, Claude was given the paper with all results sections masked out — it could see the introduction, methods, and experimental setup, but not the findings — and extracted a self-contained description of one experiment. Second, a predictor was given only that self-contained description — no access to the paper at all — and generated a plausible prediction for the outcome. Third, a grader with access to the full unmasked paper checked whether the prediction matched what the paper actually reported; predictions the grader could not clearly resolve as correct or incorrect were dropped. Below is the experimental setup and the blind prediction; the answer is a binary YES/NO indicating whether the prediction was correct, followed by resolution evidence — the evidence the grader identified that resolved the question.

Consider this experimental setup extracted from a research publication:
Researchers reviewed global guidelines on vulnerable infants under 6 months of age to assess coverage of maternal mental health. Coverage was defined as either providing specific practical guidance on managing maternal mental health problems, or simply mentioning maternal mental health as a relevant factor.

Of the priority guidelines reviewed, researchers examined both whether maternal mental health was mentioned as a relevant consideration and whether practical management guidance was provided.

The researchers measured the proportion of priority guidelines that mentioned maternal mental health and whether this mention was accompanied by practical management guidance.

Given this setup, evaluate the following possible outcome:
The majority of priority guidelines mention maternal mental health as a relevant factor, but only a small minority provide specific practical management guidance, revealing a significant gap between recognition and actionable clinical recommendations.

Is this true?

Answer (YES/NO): YES